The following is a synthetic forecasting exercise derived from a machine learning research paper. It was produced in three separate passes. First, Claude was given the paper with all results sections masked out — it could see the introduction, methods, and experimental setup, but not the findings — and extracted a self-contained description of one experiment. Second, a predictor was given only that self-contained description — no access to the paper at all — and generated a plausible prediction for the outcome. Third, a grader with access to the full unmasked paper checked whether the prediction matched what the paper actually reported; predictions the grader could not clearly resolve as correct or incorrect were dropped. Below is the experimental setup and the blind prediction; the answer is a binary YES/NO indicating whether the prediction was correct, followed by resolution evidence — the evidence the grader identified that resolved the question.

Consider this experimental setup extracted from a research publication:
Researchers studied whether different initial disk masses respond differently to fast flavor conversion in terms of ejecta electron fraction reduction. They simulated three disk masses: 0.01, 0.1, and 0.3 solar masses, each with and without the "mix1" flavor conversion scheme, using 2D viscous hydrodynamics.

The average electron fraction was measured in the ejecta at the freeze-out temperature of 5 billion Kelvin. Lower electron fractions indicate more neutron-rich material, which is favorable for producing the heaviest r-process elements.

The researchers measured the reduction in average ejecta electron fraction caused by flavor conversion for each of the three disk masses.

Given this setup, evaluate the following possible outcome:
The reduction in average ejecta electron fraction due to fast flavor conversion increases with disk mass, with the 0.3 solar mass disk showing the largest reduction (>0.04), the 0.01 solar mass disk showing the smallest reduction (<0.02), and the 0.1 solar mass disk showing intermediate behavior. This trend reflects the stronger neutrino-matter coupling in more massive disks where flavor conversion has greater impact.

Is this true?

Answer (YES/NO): NO